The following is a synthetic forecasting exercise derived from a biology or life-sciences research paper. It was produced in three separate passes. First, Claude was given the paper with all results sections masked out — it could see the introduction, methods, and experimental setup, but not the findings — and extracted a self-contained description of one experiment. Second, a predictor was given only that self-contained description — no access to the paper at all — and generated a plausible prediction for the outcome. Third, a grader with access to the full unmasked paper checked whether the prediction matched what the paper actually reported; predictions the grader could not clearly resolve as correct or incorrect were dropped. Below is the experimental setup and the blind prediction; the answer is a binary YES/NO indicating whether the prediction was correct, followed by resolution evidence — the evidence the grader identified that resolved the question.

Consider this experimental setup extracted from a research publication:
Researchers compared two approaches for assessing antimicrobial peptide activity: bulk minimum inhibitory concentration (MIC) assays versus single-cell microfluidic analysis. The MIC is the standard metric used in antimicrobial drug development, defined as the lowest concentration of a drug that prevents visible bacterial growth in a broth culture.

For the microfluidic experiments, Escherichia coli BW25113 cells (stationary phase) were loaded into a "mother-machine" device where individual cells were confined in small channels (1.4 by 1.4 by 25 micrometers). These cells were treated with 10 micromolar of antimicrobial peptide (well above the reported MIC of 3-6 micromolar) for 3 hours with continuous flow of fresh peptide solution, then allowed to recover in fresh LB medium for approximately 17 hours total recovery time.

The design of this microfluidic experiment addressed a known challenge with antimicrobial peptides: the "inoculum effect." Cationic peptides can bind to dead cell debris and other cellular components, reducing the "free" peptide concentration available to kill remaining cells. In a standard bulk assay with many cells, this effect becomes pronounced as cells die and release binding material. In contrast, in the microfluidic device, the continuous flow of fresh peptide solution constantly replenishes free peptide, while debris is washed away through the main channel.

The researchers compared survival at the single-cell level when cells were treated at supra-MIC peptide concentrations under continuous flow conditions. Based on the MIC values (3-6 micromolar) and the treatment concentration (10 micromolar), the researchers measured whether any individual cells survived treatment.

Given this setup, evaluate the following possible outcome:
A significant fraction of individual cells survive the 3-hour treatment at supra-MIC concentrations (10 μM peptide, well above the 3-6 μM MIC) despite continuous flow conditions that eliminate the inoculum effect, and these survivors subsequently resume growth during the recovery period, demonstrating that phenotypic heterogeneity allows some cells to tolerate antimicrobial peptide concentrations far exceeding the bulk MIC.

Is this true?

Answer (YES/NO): YES